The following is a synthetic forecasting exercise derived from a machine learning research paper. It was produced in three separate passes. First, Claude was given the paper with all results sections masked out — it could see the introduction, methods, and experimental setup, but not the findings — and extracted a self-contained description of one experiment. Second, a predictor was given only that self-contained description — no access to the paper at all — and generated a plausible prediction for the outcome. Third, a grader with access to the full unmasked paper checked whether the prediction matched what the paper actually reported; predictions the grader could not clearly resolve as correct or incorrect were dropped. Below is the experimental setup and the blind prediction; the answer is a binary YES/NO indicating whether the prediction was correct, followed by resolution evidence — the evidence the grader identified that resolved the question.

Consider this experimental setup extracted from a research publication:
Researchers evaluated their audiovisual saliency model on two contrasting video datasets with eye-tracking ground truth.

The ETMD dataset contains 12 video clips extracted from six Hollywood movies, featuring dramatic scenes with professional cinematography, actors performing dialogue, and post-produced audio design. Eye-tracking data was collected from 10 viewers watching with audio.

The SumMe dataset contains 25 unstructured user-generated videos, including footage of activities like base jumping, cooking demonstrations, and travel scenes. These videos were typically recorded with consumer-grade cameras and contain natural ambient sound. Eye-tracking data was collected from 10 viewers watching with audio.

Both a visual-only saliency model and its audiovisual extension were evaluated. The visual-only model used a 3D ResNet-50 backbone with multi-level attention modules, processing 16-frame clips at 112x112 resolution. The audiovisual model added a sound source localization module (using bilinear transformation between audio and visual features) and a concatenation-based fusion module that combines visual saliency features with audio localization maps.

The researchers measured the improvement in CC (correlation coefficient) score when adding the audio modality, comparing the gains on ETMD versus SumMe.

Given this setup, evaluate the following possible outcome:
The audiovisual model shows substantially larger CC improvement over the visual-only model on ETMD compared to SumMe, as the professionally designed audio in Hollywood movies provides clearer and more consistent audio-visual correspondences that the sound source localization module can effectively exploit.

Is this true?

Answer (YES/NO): YES